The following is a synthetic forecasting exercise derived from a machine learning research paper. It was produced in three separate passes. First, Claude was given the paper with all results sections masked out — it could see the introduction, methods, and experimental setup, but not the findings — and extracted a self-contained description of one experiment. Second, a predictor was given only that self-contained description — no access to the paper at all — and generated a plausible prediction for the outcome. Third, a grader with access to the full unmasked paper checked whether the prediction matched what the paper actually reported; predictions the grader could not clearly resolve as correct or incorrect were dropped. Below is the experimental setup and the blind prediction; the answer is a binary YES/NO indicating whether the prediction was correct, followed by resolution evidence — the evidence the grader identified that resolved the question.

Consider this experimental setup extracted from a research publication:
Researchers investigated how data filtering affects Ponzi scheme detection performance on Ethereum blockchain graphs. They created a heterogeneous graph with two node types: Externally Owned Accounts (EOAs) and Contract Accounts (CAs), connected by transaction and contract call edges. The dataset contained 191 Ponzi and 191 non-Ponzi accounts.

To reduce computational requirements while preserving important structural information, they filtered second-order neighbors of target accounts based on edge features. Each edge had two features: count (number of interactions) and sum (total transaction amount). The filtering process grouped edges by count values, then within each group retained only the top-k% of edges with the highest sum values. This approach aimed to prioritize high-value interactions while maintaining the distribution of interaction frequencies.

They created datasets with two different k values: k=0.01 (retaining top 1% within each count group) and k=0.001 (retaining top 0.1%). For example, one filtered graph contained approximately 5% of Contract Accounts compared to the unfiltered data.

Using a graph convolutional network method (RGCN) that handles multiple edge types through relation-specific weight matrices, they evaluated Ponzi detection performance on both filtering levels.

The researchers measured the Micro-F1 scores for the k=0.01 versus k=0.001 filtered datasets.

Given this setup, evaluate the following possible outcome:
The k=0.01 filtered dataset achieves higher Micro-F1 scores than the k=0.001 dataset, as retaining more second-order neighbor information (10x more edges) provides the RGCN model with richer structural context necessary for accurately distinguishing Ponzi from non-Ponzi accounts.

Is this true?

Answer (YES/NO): NO